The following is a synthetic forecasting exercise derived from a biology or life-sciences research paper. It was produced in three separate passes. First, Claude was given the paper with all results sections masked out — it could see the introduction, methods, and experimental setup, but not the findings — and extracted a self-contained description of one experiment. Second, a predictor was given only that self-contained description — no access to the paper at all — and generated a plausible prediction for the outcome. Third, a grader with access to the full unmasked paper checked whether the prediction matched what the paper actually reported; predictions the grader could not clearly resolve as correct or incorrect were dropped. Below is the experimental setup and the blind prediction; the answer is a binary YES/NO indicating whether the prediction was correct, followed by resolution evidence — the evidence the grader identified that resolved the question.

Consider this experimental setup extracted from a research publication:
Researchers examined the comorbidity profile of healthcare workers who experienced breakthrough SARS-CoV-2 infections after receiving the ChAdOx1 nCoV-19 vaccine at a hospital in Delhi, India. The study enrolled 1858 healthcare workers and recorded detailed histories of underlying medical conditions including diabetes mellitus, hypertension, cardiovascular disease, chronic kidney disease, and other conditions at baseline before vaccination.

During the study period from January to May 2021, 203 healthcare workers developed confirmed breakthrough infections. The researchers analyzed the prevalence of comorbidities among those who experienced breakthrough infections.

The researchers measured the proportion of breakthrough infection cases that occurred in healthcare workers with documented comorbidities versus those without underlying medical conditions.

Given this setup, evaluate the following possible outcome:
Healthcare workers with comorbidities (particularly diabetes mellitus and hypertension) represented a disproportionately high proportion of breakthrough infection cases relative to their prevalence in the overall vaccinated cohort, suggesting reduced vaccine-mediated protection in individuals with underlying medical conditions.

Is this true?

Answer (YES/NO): NO